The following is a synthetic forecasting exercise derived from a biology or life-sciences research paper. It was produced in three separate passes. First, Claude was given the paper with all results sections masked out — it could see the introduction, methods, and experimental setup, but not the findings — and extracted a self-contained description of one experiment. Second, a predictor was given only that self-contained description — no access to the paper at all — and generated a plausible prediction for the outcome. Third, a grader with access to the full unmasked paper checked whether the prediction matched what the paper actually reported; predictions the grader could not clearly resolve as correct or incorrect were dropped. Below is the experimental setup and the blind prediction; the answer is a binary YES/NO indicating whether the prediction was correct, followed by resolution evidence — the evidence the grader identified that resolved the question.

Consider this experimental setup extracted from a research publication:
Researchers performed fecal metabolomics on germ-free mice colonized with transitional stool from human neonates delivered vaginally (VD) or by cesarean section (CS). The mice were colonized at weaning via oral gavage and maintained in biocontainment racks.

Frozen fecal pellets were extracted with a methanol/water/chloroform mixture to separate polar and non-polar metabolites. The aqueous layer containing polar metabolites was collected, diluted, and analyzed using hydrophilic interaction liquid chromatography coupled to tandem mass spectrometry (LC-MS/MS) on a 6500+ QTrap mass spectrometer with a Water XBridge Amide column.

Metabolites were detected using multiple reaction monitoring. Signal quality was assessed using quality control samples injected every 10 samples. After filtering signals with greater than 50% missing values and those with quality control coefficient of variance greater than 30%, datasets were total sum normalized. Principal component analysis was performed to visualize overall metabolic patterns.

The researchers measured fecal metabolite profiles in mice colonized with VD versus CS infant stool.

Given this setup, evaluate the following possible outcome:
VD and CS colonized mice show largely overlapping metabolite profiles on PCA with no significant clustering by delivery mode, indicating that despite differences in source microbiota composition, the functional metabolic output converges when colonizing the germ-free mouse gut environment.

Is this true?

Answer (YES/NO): NO